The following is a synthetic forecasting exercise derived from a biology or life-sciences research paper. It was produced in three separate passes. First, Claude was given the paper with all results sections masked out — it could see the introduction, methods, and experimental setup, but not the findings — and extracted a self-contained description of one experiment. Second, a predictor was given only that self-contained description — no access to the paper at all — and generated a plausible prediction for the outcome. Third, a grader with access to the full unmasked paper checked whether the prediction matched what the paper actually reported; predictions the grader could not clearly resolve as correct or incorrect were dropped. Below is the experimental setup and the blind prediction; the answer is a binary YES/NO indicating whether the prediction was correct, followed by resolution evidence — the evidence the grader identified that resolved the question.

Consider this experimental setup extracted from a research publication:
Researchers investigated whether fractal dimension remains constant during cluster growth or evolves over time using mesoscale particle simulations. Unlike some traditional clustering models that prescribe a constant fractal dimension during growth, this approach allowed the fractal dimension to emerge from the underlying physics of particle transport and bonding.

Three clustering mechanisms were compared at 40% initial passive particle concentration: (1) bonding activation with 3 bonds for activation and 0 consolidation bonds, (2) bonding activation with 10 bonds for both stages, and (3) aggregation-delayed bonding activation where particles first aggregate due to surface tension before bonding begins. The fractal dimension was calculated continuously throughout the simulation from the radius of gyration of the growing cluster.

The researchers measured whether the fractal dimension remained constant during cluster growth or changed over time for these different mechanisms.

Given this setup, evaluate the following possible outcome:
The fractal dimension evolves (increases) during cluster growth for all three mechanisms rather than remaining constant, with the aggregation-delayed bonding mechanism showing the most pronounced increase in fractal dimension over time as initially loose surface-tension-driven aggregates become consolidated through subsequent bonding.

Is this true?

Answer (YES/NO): NO